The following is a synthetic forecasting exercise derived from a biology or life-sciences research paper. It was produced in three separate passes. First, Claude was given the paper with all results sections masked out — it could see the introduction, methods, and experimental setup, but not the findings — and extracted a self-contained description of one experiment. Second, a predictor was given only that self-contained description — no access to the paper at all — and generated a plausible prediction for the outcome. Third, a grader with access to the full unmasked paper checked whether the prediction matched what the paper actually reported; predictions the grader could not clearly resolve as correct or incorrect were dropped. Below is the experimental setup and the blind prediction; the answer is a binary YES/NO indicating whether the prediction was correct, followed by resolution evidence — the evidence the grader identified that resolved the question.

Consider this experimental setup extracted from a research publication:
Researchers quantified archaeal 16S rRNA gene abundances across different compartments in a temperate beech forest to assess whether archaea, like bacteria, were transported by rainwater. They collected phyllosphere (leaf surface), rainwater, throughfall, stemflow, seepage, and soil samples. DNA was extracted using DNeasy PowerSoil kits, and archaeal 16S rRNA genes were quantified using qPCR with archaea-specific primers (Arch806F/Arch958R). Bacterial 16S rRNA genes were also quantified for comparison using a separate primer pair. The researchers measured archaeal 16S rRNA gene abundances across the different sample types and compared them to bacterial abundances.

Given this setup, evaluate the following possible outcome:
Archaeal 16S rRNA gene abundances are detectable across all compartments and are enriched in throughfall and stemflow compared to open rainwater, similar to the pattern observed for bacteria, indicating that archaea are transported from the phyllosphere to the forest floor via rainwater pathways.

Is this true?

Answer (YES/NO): NO